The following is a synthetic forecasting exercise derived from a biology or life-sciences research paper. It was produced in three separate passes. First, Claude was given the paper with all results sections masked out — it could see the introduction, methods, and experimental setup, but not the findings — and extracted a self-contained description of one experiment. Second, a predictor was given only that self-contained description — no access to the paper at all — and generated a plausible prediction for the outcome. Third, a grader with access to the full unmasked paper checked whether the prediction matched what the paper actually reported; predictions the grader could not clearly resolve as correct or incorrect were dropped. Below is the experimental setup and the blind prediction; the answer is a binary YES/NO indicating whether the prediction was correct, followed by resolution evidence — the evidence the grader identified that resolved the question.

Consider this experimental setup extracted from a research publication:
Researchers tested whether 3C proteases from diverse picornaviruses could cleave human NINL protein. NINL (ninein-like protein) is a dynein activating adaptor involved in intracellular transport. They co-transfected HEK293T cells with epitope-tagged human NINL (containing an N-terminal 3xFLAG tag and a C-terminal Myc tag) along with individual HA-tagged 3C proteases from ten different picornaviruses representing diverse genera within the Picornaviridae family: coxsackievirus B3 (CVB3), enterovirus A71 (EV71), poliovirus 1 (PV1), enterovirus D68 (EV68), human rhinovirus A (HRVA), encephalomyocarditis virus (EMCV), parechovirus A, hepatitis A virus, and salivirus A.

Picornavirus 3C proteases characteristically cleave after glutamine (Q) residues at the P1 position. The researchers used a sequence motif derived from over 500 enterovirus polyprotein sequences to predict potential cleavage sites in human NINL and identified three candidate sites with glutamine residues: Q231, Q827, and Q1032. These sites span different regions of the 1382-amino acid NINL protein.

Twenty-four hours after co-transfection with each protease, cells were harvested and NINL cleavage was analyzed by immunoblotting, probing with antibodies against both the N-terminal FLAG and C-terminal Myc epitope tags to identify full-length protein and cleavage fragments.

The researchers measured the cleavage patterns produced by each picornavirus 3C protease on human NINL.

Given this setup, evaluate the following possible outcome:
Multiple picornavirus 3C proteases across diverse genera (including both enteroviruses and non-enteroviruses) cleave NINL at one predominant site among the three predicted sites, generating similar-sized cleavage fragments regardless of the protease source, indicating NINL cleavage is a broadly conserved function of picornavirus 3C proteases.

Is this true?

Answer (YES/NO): NO